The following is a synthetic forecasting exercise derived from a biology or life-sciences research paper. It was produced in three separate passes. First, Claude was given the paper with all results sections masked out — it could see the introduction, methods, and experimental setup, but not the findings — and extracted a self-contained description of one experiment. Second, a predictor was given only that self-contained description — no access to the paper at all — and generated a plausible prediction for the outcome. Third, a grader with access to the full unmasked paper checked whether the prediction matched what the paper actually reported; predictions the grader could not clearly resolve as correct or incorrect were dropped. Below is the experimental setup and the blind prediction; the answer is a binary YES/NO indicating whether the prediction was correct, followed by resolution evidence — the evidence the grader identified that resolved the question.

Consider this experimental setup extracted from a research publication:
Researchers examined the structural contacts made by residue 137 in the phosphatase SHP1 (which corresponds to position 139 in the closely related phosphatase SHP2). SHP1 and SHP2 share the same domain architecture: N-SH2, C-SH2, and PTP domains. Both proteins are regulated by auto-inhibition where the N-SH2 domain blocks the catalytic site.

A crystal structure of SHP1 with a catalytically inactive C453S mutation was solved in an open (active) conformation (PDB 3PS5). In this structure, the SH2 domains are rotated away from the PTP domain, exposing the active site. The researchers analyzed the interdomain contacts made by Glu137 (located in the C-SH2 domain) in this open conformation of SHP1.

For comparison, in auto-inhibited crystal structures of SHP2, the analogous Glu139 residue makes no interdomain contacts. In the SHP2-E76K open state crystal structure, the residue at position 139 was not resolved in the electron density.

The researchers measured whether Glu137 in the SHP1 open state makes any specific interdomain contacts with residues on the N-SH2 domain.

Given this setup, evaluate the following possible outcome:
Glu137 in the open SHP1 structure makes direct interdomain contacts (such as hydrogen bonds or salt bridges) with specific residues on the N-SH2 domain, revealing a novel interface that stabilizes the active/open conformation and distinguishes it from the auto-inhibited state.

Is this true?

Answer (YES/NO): YES